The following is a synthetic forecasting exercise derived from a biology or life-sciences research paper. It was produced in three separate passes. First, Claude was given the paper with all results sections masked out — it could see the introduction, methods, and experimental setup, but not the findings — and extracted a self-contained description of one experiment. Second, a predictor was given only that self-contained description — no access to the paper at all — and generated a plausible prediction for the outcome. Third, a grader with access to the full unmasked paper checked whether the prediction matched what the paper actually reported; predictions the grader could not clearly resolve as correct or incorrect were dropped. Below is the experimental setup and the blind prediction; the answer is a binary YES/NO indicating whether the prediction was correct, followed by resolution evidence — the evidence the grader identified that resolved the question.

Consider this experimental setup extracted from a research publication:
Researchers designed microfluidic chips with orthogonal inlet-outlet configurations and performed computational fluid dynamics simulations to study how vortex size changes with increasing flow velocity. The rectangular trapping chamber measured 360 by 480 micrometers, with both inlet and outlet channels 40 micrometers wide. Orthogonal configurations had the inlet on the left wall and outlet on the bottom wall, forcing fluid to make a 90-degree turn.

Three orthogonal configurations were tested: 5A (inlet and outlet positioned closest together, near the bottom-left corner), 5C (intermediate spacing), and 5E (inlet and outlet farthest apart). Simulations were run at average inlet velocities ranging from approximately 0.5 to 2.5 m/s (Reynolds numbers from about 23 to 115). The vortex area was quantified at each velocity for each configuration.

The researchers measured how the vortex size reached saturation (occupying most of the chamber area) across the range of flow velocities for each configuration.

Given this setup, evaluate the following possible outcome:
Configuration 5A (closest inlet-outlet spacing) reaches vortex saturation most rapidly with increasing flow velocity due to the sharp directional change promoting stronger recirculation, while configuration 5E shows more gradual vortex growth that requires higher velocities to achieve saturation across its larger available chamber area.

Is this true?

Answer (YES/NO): YES